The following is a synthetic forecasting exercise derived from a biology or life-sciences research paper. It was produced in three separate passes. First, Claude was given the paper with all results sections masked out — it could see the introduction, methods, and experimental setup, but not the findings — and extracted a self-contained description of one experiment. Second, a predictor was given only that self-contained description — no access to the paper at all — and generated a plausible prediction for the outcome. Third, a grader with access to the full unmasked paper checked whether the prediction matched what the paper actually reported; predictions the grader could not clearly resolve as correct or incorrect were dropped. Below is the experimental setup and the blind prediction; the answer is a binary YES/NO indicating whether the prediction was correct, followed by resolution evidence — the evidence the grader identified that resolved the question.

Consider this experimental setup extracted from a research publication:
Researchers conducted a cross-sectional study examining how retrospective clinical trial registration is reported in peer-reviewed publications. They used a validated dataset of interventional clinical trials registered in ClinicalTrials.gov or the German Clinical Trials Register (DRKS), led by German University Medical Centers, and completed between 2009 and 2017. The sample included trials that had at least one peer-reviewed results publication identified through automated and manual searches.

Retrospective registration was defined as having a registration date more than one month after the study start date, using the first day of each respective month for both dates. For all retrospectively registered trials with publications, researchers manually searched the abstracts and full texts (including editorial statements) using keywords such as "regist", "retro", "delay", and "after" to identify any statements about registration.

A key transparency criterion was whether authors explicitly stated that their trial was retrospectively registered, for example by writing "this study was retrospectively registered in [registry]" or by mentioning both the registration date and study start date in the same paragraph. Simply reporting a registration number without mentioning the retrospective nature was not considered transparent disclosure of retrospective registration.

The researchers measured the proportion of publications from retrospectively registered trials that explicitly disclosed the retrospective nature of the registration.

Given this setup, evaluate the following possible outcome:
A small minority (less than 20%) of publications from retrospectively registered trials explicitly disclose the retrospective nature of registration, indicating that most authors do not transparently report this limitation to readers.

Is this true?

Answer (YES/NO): YES